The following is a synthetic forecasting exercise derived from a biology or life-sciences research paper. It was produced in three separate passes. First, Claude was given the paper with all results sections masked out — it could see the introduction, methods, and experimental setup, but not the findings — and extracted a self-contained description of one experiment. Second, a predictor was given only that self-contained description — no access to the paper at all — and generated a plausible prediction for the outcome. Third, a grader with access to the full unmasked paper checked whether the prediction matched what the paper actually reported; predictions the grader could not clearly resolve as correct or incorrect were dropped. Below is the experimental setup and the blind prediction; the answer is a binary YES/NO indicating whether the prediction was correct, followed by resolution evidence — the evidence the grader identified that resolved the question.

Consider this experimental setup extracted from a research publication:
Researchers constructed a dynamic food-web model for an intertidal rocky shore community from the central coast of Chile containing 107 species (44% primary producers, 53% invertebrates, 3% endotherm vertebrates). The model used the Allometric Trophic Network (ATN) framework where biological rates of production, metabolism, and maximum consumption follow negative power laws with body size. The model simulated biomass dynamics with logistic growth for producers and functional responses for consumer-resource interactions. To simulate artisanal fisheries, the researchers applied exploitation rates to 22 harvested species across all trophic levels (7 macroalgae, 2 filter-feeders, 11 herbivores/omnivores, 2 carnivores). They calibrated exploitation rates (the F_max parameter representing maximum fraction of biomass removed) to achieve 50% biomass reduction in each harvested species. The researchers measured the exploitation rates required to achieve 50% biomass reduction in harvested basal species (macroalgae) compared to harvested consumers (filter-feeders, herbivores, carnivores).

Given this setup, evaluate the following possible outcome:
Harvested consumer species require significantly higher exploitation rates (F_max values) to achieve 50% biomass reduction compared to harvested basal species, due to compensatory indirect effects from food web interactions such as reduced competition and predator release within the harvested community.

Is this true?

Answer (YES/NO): YES